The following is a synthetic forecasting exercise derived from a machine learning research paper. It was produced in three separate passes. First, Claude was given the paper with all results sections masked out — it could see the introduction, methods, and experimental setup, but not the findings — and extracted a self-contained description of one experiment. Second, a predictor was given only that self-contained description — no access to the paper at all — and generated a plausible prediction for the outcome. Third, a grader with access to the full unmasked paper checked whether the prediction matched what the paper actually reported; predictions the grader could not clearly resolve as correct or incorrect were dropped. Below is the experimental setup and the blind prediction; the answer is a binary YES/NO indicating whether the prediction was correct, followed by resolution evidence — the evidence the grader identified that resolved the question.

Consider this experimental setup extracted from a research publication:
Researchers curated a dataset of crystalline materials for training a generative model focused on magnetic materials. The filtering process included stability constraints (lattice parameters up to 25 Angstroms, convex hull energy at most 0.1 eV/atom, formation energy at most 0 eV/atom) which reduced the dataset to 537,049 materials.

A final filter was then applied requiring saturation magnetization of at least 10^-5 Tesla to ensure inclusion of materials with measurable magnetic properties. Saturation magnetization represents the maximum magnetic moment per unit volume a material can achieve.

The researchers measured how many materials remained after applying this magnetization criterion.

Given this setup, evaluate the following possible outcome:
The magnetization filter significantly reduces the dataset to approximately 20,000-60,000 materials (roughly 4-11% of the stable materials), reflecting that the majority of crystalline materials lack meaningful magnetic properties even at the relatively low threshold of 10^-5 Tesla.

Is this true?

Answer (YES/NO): NO